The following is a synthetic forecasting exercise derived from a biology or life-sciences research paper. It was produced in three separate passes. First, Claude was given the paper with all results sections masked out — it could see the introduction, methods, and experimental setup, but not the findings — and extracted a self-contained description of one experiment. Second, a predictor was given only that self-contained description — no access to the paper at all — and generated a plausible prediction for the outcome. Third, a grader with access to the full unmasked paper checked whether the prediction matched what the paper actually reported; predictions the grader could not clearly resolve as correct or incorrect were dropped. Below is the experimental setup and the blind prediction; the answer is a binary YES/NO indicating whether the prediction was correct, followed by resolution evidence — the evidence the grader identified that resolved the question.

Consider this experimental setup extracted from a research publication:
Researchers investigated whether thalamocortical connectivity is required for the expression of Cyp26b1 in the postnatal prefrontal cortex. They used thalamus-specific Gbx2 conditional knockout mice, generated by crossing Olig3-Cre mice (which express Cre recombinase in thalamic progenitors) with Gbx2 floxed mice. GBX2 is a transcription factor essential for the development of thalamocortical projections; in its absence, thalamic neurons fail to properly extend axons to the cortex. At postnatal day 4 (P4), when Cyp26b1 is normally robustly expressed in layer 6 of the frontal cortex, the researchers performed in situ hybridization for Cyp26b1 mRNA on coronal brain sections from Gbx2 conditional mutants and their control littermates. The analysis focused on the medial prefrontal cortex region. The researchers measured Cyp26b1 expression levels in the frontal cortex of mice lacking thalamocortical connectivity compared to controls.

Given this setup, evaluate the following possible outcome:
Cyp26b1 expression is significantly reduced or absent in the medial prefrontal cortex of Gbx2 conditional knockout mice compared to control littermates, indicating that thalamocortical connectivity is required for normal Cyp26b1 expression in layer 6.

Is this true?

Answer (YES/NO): YES